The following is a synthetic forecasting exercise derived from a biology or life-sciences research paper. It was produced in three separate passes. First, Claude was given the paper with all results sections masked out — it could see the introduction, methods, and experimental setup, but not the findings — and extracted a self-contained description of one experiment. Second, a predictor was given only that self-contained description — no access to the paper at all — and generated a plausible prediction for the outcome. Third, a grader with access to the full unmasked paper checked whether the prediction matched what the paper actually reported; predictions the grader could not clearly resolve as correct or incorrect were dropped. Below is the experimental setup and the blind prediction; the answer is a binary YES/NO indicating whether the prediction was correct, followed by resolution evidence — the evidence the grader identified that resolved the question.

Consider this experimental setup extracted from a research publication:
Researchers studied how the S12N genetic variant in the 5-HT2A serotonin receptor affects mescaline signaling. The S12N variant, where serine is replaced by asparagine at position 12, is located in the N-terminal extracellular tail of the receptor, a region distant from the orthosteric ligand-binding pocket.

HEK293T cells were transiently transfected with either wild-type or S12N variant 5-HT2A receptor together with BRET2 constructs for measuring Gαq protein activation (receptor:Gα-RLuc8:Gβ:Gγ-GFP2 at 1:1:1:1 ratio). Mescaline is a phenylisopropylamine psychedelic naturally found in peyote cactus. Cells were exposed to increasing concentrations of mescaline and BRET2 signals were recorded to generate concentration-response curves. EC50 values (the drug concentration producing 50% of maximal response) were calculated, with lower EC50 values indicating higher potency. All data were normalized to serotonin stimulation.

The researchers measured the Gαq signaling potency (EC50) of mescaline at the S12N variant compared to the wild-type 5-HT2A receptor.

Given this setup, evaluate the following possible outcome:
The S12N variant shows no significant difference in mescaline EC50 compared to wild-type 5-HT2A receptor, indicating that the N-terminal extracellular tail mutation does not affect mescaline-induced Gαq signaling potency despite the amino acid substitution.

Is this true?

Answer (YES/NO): NO